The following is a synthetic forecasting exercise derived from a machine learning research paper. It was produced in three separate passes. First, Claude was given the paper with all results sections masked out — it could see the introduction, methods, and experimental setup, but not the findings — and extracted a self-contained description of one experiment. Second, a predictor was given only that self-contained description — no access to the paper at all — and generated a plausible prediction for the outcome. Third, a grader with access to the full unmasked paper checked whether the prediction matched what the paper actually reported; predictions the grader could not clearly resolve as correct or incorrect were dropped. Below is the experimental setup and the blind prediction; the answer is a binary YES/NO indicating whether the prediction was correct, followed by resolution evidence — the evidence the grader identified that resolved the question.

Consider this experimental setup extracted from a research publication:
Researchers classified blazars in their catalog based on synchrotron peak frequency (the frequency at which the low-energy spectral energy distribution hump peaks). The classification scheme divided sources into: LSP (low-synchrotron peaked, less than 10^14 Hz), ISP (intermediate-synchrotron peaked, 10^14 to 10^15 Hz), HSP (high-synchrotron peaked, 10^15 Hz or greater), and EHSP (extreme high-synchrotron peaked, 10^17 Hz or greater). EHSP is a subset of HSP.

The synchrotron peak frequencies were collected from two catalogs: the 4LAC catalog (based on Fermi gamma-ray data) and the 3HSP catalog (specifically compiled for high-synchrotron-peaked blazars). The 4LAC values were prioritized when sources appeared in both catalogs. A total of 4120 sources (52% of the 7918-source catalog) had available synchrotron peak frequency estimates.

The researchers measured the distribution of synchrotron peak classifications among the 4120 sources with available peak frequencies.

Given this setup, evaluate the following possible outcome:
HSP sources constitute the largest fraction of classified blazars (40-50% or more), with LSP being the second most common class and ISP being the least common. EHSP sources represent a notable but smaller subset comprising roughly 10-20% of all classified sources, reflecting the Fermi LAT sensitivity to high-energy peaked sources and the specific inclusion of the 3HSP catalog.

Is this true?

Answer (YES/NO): NO